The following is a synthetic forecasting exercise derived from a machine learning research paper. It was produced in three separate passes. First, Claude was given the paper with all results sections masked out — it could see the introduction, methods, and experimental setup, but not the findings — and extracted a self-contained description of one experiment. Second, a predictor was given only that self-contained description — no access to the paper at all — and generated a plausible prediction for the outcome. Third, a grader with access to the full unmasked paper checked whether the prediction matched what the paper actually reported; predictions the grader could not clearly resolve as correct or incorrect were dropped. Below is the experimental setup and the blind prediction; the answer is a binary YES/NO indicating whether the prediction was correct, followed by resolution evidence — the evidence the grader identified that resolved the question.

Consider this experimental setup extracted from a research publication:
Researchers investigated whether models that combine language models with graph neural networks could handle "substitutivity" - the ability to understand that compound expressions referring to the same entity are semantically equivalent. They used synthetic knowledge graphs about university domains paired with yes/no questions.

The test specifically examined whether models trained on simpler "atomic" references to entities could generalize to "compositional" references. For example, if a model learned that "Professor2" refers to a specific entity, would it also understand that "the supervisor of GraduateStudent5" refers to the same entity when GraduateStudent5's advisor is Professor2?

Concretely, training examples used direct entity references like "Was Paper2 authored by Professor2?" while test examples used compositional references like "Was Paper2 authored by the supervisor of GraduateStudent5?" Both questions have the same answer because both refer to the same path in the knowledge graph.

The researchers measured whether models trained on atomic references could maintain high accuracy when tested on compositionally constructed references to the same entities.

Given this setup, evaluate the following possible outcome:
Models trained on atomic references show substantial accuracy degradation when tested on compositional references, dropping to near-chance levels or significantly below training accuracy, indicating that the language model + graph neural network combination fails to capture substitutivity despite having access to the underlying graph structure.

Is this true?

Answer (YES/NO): YES